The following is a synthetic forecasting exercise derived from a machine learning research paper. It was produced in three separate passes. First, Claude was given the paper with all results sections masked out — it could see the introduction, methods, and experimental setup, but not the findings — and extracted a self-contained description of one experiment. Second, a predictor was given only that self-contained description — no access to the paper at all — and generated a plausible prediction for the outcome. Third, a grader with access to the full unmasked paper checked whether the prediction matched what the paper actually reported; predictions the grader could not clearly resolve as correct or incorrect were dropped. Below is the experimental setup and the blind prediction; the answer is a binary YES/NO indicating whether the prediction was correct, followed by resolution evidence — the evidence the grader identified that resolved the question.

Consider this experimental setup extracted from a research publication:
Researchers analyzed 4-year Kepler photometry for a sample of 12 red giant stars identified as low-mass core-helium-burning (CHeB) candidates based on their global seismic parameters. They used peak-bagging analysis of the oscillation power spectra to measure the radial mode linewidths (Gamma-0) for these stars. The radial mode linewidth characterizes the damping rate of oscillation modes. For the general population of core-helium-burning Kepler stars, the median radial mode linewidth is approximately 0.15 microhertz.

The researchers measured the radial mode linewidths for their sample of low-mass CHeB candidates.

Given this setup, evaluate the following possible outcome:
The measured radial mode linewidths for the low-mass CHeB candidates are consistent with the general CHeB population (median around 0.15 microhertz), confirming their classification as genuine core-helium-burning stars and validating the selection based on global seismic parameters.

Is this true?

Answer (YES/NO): NO